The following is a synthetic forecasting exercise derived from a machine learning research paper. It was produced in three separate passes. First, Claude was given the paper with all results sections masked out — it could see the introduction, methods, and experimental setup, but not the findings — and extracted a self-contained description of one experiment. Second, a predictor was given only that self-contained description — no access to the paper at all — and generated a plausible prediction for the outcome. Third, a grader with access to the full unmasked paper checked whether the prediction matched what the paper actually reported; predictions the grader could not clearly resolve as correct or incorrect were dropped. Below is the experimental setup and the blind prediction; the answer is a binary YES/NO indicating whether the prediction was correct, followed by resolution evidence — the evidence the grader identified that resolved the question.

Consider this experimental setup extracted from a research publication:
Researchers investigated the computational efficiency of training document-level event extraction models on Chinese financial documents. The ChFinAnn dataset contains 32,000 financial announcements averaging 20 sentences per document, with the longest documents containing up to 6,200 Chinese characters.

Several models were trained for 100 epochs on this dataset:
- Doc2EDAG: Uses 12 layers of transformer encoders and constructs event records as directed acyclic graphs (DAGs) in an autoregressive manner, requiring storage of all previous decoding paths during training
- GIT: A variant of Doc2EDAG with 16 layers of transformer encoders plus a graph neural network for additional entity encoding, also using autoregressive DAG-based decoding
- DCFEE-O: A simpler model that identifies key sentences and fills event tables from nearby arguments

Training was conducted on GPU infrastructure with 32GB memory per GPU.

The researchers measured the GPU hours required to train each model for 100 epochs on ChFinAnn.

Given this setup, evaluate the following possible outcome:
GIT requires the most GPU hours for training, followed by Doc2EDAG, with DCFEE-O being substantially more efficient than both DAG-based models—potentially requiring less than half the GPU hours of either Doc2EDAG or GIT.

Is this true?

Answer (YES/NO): YES